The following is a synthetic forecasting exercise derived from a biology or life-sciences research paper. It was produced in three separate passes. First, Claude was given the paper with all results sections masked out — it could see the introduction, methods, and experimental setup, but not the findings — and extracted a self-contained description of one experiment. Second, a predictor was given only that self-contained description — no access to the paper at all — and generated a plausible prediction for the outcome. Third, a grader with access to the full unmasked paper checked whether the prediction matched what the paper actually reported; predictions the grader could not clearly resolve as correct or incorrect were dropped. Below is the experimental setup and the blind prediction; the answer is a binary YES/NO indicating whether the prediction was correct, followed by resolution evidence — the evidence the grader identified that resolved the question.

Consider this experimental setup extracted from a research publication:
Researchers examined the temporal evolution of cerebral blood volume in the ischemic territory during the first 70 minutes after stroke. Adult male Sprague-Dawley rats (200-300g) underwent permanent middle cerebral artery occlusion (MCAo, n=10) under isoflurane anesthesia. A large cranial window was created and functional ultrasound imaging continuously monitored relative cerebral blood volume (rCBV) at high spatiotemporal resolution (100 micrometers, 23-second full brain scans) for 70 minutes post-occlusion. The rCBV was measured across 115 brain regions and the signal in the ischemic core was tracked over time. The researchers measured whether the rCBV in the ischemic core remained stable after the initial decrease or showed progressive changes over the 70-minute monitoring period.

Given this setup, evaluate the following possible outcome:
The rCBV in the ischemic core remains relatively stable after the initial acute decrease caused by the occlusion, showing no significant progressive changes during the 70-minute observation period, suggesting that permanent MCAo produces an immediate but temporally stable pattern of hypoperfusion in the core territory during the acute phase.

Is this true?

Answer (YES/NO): YES